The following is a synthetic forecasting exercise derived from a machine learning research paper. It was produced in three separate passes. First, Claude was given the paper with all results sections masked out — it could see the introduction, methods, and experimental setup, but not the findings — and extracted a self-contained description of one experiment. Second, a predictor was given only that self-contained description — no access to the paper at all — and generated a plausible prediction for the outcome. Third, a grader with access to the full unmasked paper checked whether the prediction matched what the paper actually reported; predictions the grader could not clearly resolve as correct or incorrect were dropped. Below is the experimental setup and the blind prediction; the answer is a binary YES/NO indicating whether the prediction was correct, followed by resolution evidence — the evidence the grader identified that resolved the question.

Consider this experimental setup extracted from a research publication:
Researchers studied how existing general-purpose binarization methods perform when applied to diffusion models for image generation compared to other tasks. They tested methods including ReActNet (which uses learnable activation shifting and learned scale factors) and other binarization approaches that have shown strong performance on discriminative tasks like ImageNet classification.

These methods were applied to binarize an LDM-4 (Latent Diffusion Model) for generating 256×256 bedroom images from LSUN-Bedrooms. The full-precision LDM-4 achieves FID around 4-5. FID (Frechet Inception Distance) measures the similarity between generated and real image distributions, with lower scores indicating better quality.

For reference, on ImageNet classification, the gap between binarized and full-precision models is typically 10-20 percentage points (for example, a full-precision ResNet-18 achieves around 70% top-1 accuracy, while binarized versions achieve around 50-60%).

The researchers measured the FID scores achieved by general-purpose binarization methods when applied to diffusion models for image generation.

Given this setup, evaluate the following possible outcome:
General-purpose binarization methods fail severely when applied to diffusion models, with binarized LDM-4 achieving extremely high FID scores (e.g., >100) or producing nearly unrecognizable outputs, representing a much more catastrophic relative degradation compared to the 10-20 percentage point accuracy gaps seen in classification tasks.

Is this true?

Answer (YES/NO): YES